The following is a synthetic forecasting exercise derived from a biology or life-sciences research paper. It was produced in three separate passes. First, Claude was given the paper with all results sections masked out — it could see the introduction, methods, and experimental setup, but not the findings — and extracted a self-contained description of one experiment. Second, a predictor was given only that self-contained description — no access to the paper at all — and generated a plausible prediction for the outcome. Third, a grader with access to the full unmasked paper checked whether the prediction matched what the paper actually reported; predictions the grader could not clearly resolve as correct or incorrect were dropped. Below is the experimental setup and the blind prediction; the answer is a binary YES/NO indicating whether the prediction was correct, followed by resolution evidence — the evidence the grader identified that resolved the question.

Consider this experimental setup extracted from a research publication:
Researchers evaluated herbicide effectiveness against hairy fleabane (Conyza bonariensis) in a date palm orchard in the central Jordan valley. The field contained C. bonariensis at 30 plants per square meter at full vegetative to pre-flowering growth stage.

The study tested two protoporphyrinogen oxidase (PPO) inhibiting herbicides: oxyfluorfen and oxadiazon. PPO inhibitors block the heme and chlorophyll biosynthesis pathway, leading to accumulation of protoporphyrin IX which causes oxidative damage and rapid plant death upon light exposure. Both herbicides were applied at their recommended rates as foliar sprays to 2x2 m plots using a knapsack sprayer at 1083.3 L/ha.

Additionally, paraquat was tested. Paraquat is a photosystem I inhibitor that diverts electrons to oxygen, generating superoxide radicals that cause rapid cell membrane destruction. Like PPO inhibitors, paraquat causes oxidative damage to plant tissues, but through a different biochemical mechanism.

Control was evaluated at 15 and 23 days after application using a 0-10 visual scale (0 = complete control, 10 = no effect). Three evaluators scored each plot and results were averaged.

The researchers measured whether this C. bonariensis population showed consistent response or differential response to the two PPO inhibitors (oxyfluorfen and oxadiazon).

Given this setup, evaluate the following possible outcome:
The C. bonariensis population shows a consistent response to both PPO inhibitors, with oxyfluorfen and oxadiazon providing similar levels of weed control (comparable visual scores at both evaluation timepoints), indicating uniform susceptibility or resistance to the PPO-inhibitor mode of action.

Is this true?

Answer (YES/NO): YES